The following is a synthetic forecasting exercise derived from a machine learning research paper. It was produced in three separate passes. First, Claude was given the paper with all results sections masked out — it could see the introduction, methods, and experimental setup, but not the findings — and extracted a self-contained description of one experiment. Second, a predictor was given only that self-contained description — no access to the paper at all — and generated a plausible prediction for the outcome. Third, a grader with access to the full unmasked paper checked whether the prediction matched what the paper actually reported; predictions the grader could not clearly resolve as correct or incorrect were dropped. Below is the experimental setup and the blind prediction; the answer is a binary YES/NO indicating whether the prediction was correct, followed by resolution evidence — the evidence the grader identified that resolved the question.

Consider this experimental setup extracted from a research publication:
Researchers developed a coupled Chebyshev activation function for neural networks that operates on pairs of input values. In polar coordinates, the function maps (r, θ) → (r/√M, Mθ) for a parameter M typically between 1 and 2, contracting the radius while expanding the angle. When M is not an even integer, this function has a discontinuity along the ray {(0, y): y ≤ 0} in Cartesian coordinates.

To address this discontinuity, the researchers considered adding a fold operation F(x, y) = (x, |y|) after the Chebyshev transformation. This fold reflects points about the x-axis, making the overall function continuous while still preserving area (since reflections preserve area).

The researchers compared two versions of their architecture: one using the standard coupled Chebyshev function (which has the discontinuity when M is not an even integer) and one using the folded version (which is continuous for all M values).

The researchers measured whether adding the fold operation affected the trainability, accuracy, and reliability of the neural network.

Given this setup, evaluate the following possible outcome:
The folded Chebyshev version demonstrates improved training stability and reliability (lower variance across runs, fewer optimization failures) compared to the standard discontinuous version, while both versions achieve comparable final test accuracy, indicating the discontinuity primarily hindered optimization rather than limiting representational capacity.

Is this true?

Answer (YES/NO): NO